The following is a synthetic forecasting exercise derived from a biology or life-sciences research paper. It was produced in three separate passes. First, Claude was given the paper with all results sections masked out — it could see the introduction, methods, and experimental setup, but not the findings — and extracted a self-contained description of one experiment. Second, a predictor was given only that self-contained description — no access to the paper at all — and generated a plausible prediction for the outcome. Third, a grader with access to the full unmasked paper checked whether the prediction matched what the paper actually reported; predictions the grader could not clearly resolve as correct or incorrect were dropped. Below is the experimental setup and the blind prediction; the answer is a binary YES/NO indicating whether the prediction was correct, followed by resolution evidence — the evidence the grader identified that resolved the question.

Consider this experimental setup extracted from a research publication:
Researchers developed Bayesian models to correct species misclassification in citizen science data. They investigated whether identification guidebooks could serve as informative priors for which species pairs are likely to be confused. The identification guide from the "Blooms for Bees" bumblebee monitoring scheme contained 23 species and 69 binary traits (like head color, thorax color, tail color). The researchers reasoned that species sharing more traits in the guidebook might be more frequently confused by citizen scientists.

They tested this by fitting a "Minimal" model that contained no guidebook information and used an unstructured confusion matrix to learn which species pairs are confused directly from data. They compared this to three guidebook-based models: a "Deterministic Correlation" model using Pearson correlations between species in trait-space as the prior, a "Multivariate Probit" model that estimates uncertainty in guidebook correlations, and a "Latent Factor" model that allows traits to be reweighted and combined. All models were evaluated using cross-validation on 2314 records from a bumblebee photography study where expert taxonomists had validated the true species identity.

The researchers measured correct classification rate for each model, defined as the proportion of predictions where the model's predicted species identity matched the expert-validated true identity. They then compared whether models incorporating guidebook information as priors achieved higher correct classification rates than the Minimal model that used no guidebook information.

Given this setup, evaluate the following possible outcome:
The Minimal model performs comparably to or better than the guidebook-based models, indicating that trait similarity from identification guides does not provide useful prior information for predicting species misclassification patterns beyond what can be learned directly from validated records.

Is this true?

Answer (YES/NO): NO